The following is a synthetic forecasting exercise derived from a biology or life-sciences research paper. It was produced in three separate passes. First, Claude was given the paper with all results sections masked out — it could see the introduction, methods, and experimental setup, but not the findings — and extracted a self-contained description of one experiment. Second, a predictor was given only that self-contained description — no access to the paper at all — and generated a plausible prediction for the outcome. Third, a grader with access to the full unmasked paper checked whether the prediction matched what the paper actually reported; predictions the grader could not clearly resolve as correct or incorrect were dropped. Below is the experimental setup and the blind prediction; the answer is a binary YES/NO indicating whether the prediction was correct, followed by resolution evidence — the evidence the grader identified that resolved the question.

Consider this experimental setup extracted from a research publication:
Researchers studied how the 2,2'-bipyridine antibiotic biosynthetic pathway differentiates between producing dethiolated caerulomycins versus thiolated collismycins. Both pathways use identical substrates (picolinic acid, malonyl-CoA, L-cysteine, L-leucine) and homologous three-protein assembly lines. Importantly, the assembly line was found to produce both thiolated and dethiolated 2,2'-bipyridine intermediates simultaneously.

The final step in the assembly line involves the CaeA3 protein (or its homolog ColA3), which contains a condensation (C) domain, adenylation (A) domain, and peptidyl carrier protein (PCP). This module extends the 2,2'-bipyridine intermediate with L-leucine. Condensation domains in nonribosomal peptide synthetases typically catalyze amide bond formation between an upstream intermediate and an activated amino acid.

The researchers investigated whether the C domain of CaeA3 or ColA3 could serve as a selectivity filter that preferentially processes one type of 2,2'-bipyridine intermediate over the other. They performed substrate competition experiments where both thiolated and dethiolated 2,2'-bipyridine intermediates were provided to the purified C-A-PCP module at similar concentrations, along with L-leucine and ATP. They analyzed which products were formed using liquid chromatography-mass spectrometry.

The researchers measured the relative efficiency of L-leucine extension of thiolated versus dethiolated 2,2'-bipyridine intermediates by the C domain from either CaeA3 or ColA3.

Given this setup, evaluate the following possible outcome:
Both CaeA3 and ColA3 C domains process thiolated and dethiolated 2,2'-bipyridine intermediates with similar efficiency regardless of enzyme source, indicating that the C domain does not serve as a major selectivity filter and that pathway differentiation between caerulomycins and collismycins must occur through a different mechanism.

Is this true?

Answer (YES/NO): NO